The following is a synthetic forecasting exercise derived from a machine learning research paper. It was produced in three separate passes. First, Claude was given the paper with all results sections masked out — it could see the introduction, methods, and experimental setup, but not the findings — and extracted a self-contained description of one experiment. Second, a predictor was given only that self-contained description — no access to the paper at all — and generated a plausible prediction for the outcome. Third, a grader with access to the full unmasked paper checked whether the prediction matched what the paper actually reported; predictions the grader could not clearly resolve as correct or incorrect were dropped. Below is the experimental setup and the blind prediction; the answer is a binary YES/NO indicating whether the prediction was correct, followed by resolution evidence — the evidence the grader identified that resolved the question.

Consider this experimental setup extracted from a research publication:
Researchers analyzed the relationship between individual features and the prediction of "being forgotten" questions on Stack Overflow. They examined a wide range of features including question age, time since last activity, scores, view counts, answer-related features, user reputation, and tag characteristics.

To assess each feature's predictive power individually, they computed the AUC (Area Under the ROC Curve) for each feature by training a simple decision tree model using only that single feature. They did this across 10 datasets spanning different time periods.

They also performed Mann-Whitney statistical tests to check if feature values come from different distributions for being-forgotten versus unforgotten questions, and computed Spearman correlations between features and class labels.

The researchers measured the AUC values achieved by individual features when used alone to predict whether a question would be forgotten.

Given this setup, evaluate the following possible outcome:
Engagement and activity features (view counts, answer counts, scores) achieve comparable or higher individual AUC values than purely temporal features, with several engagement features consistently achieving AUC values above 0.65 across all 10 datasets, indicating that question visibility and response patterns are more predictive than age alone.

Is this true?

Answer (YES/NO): NO